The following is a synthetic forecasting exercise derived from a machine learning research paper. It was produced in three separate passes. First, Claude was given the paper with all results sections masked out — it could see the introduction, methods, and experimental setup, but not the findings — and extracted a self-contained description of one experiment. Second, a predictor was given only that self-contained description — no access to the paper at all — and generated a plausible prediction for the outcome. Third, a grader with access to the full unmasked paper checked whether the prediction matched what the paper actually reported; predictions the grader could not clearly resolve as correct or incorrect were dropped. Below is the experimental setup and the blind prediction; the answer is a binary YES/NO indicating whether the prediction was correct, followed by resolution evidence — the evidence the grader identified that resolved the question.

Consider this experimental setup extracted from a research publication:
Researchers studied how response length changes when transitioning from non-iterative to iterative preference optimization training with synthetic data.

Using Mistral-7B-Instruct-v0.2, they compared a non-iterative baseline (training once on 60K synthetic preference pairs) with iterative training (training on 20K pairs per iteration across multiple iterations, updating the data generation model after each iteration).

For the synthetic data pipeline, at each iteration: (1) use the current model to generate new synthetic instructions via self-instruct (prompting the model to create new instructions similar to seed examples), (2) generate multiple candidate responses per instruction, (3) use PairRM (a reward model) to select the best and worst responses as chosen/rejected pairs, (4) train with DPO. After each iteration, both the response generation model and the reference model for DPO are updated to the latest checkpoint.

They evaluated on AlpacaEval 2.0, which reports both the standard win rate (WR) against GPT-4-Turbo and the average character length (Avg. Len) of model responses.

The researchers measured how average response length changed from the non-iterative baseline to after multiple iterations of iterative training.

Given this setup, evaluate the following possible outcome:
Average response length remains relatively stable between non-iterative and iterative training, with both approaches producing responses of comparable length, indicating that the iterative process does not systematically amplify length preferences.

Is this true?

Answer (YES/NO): NO